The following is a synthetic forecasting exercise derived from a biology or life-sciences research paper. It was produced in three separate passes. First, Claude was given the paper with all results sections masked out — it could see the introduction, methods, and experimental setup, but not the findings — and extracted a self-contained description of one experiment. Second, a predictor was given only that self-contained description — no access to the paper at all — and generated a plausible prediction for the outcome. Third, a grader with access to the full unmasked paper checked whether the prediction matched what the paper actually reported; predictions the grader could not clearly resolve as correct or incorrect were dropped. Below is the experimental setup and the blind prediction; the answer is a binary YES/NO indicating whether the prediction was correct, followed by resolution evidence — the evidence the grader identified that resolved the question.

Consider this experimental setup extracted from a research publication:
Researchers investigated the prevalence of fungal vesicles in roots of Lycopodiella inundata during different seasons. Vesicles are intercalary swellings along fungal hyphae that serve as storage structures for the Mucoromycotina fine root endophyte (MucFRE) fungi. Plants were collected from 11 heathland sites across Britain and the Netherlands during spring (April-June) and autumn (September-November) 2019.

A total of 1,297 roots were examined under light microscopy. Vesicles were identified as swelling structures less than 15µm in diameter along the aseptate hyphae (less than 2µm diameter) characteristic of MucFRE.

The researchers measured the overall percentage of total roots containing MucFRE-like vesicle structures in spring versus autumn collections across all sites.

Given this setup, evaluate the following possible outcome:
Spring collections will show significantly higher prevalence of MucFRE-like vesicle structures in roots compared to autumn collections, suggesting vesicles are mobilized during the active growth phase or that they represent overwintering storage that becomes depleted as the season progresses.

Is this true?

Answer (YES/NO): NO